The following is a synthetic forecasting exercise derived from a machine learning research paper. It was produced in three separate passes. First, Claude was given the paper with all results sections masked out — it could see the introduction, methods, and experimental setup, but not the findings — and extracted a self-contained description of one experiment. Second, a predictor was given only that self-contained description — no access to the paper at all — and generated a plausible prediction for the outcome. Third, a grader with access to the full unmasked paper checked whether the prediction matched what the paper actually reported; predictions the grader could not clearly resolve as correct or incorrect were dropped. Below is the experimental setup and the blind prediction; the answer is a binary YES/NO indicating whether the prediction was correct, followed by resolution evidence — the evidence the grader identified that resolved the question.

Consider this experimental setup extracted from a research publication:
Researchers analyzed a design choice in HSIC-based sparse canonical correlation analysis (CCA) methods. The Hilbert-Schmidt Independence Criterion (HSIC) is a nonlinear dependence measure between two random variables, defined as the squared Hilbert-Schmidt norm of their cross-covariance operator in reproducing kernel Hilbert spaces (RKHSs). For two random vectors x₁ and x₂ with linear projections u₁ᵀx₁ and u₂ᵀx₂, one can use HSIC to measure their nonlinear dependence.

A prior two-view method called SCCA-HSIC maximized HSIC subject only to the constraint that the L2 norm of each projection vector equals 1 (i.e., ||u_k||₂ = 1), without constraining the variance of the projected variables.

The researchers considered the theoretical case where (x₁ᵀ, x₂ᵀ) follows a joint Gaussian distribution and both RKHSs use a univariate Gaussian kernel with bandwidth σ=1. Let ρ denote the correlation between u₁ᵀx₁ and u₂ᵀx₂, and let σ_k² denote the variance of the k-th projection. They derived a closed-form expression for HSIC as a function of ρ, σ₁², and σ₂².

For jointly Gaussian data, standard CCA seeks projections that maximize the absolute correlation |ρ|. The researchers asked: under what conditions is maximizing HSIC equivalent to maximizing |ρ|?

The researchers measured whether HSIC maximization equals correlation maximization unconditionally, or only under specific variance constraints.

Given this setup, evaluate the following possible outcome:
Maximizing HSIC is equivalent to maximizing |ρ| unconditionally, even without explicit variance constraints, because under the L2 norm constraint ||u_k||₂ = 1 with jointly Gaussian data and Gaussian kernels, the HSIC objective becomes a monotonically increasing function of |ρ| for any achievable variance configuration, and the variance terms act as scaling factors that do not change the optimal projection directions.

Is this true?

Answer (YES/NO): NO